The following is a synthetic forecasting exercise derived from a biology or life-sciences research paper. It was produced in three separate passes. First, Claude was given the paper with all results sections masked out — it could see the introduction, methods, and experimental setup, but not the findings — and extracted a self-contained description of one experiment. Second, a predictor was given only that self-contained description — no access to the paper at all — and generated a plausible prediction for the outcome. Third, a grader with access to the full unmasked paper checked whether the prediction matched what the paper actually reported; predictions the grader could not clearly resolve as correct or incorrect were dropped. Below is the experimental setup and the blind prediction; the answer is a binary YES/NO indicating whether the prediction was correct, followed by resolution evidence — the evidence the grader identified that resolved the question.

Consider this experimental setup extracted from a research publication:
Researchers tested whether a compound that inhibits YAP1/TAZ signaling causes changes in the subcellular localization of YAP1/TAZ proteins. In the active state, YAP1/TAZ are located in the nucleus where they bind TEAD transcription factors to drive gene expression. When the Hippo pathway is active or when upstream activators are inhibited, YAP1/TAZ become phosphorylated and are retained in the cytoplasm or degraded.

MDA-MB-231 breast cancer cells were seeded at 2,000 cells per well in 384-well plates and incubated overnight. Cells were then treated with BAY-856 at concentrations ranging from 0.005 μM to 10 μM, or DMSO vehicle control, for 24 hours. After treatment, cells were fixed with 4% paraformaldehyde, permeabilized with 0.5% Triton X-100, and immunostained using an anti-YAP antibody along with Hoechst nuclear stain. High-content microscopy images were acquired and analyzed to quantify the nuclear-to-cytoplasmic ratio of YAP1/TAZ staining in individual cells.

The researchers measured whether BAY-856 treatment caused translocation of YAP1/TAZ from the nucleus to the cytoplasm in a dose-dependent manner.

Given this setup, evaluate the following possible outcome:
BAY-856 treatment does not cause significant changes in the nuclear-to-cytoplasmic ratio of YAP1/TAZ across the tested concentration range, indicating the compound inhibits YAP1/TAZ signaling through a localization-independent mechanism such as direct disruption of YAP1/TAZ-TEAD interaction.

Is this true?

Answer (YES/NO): NO